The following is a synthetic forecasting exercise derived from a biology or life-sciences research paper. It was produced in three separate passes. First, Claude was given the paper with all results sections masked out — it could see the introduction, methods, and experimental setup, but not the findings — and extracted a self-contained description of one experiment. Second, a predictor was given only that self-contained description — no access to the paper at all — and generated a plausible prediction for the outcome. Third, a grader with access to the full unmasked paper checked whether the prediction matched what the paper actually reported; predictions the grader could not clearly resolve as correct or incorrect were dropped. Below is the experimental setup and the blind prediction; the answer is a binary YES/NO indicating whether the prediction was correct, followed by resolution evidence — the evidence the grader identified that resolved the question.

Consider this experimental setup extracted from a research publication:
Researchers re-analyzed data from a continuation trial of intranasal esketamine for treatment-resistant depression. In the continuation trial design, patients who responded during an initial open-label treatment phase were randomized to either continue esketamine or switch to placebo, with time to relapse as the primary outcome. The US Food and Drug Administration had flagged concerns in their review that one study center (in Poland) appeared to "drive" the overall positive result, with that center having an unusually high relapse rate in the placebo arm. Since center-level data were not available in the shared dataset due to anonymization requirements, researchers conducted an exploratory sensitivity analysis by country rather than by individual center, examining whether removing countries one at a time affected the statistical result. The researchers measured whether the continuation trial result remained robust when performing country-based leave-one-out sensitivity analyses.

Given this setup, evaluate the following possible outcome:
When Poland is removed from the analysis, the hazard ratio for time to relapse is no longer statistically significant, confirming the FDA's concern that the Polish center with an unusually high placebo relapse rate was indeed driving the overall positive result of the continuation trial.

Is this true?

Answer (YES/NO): YES